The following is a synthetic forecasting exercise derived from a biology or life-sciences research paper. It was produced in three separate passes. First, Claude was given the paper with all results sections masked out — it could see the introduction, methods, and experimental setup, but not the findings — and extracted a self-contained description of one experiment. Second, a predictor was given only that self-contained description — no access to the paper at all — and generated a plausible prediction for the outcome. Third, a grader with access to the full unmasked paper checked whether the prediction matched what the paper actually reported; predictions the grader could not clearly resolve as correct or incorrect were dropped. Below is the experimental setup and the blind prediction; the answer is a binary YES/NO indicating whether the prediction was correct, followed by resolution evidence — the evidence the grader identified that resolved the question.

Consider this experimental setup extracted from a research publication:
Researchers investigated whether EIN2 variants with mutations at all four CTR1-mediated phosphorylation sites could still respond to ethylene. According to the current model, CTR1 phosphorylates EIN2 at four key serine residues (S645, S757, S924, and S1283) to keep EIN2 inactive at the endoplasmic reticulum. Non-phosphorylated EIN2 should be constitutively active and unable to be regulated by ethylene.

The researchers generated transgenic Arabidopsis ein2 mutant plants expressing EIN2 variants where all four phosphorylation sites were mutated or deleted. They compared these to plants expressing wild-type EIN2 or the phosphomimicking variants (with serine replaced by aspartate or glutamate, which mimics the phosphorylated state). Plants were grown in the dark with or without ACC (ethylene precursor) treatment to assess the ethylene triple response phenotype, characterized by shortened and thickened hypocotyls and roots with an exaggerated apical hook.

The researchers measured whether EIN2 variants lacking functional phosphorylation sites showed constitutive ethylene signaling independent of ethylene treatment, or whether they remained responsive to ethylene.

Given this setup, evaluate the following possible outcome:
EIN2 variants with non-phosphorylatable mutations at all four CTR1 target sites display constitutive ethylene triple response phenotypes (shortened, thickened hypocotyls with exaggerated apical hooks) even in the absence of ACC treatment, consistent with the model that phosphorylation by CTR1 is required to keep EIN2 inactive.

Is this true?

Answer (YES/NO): NO